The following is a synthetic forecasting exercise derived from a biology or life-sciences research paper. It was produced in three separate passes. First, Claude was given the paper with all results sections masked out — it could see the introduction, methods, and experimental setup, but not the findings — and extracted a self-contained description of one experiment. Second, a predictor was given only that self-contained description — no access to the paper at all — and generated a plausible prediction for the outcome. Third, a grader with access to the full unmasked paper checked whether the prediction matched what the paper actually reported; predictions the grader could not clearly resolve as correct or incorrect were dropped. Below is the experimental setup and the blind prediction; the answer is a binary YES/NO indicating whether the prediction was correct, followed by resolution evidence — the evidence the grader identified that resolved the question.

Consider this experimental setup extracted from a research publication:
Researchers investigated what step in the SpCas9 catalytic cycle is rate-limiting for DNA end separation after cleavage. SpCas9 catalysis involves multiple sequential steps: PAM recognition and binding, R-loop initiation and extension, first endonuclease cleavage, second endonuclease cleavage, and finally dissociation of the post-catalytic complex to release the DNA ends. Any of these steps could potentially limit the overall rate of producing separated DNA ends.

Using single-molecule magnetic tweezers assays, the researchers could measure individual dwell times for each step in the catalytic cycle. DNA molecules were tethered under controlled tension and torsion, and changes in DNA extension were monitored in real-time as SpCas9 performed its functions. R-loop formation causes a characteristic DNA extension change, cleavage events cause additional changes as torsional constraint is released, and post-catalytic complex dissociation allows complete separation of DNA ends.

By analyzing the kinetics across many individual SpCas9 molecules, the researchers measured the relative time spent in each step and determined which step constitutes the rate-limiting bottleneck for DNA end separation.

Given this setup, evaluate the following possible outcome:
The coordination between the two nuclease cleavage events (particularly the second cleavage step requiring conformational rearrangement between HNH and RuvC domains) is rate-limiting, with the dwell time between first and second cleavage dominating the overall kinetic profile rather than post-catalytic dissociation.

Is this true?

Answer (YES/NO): NO